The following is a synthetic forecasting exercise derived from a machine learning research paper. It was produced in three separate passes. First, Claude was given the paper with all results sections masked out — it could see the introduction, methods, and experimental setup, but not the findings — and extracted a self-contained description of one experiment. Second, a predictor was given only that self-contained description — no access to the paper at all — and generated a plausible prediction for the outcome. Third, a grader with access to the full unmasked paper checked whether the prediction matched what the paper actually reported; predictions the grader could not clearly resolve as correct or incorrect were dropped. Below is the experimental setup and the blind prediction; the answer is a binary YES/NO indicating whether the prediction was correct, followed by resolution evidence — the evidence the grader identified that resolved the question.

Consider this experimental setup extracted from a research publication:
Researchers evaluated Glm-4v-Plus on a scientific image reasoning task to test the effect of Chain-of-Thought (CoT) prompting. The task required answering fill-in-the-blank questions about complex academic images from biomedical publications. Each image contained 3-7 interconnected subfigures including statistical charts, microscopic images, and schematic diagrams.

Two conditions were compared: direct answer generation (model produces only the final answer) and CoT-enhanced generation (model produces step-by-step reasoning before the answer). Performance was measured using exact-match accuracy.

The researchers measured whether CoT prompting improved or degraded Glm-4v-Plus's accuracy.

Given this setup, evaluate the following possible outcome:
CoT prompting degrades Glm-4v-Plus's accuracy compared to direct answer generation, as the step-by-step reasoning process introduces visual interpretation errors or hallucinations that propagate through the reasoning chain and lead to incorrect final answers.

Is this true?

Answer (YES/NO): NO